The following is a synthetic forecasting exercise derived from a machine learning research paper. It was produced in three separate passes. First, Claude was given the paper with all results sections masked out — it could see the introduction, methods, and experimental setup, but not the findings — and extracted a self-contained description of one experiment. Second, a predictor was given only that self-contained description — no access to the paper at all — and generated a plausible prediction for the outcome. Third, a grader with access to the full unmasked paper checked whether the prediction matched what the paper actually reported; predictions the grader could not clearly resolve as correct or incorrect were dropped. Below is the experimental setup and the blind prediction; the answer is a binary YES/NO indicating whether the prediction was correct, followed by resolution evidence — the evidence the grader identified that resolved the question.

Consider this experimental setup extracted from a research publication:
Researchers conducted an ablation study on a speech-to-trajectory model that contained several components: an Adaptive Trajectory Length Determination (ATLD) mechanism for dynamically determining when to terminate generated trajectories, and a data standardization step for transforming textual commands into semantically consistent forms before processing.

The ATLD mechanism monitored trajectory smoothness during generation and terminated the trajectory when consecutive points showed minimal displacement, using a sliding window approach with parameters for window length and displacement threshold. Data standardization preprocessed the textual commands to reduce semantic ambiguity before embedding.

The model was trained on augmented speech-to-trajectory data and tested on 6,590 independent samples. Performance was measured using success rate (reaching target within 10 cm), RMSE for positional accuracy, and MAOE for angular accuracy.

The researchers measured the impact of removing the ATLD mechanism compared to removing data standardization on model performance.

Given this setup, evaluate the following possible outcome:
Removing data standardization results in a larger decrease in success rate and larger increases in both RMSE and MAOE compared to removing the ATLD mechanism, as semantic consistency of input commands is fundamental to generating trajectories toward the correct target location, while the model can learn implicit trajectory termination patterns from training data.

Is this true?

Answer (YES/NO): NO